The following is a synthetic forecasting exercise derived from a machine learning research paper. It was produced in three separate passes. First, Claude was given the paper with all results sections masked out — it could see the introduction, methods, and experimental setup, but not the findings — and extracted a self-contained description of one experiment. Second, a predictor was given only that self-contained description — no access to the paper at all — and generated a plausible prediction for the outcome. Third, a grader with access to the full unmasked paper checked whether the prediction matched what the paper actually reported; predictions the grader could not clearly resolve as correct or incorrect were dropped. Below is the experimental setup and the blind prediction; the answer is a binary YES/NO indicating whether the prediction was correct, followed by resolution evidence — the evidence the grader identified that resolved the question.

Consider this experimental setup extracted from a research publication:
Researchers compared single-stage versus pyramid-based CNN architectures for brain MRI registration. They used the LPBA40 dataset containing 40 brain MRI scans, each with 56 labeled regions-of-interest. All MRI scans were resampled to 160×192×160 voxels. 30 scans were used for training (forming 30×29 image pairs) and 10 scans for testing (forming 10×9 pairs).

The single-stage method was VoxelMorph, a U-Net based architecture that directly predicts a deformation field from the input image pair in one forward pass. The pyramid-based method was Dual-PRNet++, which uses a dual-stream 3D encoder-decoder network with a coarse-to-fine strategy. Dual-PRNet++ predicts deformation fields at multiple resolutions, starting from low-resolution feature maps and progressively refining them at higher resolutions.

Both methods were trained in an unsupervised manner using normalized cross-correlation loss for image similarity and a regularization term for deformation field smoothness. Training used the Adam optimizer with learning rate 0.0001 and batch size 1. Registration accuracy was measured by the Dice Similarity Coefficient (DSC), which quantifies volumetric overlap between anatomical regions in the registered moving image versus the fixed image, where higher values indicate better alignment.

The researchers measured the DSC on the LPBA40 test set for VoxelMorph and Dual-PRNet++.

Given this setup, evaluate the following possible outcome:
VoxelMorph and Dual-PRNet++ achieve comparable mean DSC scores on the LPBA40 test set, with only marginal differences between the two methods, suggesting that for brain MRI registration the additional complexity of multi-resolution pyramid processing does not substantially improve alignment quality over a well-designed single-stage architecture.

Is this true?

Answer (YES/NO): NO